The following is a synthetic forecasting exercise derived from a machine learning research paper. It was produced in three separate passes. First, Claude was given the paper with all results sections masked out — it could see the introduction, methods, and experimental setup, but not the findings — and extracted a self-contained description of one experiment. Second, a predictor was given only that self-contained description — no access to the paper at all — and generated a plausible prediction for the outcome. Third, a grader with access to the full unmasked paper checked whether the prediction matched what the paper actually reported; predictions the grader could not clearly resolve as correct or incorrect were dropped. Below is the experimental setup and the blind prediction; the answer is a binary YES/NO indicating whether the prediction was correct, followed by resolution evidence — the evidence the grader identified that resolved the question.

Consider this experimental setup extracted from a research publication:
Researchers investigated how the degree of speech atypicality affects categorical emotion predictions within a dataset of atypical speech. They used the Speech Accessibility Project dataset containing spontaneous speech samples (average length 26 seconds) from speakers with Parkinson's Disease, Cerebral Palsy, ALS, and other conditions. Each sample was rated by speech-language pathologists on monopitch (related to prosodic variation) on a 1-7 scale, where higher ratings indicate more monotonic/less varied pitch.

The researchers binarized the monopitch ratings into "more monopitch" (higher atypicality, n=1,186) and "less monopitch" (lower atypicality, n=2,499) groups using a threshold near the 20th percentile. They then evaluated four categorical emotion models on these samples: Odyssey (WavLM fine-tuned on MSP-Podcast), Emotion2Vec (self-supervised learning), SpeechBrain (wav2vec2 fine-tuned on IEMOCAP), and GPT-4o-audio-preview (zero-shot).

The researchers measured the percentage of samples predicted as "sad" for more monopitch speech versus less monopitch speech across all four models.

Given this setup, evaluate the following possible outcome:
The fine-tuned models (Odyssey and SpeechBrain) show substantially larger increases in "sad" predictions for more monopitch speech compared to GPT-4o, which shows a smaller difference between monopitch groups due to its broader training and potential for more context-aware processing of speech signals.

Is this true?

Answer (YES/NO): NO